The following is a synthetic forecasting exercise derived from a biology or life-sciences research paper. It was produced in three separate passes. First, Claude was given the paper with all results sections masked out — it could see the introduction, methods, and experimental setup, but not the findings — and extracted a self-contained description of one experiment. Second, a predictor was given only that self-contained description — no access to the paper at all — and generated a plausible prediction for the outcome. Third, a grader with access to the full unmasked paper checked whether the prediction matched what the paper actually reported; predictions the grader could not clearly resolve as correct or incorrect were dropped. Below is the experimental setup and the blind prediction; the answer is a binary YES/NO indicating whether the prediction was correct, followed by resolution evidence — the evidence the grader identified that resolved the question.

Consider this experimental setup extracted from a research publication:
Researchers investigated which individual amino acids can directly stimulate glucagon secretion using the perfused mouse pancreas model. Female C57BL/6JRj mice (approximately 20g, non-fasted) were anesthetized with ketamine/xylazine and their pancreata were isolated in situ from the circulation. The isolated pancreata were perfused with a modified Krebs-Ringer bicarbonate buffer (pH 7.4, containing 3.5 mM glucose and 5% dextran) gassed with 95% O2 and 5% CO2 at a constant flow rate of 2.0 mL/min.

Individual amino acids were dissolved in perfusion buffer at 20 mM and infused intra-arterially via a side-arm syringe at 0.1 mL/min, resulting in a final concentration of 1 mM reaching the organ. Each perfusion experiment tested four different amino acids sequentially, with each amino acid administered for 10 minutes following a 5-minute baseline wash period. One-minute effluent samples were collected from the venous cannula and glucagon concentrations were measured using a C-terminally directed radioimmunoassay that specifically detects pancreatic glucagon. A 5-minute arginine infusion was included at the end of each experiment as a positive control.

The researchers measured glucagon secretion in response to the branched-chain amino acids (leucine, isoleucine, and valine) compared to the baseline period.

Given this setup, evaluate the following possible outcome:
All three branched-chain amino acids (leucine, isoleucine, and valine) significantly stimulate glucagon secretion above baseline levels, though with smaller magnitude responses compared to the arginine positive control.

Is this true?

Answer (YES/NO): NO